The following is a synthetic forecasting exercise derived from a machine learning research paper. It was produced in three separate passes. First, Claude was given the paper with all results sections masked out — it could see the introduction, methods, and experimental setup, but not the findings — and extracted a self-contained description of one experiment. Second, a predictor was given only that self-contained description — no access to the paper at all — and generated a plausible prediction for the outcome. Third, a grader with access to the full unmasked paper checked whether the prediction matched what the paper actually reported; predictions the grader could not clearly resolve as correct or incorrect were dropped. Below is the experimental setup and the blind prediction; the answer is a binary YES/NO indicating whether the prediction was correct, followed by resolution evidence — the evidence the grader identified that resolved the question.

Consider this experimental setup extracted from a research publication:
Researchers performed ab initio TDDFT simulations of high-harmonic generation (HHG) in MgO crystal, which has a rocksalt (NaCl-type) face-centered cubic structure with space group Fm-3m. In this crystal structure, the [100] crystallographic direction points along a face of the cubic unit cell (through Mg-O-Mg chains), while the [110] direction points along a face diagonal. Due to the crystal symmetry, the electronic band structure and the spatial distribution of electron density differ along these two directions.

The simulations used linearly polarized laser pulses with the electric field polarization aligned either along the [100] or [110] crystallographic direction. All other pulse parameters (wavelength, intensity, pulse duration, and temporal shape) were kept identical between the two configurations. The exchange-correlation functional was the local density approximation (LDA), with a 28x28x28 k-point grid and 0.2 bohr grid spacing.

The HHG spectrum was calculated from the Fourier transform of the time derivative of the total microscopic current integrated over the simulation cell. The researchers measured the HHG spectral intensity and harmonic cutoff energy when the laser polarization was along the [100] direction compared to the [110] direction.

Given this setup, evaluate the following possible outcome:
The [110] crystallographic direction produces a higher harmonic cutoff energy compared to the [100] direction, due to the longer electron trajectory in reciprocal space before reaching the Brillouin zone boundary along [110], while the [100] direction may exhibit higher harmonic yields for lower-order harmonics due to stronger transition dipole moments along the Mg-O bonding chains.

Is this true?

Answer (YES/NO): NO